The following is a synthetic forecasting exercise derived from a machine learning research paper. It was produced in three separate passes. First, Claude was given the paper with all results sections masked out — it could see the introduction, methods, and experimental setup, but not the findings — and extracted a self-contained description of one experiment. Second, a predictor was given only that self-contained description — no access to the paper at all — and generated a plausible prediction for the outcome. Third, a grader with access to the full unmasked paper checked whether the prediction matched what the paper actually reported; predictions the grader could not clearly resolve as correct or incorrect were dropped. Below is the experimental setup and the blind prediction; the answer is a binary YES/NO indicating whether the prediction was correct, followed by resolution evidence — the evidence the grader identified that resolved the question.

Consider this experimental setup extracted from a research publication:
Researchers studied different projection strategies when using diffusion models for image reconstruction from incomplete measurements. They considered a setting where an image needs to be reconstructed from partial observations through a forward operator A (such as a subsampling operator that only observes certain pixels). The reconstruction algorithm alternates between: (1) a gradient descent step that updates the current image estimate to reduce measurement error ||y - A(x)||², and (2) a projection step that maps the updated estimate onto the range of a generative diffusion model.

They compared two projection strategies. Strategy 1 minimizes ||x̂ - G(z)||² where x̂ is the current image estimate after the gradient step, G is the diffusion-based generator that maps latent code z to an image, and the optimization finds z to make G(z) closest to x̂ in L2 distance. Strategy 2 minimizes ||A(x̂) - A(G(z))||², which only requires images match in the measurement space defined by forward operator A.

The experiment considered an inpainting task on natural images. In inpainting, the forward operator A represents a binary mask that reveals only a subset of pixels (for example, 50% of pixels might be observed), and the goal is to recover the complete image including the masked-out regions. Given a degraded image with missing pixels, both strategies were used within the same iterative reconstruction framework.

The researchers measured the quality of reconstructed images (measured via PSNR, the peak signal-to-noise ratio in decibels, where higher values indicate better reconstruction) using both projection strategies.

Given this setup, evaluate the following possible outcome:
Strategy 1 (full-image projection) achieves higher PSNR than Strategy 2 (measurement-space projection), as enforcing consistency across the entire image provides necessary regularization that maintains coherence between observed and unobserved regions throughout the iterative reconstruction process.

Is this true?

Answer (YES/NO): NO